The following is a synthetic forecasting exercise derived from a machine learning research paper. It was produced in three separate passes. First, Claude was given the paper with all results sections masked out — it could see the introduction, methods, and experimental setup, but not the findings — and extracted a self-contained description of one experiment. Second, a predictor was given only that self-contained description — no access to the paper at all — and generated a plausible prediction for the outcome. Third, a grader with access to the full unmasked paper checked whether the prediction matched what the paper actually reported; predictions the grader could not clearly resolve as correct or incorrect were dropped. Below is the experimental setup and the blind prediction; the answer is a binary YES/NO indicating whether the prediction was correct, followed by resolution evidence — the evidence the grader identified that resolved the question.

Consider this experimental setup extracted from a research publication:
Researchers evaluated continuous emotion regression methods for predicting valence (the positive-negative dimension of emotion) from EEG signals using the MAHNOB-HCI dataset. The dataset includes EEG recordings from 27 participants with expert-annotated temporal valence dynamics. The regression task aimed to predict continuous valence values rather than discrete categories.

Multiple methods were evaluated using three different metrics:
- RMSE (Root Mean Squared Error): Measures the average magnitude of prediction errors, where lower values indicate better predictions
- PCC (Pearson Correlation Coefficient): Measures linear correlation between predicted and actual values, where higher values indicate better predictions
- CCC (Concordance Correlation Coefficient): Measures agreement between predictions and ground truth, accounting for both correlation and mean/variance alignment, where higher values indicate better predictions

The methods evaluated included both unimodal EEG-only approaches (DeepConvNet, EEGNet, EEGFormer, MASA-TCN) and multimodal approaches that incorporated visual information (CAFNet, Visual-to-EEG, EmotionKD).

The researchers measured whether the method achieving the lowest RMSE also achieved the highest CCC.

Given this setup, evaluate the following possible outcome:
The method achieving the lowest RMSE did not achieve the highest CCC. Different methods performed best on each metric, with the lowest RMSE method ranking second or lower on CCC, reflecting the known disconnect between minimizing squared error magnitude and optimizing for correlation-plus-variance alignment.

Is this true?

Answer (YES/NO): YES